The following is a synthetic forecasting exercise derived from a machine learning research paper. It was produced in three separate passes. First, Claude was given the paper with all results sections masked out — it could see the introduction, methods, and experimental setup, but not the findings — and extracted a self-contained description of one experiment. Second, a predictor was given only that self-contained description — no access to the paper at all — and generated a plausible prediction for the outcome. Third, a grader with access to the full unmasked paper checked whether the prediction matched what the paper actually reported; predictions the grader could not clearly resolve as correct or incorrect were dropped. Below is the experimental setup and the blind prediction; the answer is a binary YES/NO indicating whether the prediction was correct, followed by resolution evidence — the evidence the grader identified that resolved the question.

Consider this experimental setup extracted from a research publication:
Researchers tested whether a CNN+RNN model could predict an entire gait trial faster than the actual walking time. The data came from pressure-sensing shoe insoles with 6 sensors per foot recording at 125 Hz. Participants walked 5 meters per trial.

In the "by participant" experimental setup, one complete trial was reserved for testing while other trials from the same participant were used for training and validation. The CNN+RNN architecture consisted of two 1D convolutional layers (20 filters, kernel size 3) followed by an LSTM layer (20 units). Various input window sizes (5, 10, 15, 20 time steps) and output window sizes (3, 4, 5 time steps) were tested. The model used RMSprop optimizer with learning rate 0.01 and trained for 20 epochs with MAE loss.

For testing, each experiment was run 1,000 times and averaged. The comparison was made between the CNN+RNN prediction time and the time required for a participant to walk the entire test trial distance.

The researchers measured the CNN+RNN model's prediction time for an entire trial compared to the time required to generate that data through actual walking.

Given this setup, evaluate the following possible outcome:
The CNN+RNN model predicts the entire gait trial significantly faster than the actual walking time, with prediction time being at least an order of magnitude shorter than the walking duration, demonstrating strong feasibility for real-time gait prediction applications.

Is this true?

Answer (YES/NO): YES